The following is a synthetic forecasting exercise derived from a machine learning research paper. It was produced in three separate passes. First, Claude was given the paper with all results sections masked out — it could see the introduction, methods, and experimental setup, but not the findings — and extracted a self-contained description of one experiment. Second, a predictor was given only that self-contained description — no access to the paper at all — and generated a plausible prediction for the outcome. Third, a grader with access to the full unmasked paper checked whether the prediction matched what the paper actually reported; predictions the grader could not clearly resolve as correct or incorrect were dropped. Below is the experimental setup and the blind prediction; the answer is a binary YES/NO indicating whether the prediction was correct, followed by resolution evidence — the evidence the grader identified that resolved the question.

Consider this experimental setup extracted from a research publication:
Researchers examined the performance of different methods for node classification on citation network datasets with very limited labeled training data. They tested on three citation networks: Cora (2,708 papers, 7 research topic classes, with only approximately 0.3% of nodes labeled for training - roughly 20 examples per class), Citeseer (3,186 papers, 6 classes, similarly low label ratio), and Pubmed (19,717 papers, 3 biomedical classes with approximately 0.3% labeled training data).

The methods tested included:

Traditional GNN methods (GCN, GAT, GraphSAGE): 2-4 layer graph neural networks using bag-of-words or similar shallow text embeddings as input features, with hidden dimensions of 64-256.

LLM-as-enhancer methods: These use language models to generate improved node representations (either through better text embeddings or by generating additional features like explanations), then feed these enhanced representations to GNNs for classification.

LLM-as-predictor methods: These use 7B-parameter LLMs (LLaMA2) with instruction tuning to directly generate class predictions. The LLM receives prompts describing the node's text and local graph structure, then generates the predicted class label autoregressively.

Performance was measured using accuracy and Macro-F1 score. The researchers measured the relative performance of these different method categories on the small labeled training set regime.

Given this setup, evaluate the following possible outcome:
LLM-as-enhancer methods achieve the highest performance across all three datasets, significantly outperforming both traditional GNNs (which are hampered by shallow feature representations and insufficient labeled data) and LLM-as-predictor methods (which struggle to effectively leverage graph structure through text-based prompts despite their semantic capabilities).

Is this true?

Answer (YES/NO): NO